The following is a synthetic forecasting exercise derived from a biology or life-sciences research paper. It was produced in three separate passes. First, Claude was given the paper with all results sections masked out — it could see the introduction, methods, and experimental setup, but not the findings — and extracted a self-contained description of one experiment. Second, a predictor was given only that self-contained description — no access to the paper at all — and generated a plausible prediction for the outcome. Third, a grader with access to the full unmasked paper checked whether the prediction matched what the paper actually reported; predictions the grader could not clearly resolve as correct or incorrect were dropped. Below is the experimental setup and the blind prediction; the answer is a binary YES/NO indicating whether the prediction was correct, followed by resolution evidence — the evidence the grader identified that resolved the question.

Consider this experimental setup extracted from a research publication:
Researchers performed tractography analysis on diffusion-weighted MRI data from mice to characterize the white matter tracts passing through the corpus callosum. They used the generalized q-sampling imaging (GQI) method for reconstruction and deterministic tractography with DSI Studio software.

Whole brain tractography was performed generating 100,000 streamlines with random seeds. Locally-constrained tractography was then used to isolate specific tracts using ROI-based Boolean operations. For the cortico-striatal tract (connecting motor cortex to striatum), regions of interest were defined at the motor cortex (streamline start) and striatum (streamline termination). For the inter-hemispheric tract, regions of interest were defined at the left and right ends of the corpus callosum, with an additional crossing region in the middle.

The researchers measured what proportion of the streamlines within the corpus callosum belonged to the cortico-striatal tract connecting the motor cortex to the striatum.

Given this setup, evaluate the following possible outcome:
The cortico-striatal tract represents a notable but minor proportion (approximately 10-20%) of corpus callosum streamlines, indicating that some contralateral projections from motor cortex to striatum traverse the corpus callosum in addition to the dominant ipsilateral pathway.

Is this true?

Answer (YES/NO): NO